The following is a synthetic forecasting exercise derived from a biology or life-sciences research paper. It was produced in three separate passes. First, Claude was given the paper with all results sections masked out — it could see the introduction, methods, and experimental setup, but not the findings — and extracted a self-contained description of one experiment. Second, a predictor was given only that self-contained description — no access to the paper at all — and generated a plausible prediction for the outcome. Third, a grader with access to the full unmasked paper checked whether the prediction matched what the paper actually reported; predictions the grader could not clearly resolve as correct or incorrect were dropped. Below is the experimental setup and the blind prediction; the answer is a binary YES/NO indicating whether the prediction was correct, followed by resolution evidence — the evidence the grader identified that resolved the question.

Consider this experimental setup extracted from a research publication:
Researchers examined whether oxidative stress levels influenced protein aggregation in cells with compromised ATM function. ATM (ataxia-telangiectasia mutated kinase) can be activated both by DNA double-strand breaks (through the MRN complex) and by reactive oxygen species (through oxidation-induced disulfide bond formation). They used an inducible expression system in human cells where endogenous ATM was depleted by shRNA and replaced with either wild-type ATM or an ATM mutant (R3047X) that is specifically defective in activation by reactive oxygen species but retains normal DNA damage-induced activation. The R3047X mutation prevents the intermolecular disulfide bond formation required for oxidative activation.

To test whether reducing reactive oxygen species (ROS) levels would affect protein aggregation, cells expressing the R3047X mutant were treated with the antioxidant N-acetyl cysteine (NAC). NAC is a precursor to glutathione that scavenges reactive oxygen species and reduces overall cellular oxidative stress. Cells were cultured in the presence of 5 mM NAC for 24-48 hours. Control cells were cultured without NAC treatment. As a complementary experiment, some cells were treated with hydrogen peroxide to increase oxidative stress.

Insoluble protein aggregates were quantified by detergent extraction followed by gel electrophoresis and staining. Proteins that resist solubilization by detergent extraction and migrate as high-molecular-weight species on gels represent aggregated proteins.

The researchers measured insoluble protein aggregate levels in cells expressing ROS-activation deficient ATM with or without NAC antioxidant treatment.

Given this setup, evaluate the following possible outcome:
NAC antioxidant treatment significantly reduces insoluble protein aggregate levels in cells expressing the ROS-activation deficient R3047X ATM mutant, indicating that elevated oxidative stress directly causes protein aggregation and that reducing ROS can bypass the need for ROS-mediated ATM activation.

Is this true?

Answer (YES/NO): YES